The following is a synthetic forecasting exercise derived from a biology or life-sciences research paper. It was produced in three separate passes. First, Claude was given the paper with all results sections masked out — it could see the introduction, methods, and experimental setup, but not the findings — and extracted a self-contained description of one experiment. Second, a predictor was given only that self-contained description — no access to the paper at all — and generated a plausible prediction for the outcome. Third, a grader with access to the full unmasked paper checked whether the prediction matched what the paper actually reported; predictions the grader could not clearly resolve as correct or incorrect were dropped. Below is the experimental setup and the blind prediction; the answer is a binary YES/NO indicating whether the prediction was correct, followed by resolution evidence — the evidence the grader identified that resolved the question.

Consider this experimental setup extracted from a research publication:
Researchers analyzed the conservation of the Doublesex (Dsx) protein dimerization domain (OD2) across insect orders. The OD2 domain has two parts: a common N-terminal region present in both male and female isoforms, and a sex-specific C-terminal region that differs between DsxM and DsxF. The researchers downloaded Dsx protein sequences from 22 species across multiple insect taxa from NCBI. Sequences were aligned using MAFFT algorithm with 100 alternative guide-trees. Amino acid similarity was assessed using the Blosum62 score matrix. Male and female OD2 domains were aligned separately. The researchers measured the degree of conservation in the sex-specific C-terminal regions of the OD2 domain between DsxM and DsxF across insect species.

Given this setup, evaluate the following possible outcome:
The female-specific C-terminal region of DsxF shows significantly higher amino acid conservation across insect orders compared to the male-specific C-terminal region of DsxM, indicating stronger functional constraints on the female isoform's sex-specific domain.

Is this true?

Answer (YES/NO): YES